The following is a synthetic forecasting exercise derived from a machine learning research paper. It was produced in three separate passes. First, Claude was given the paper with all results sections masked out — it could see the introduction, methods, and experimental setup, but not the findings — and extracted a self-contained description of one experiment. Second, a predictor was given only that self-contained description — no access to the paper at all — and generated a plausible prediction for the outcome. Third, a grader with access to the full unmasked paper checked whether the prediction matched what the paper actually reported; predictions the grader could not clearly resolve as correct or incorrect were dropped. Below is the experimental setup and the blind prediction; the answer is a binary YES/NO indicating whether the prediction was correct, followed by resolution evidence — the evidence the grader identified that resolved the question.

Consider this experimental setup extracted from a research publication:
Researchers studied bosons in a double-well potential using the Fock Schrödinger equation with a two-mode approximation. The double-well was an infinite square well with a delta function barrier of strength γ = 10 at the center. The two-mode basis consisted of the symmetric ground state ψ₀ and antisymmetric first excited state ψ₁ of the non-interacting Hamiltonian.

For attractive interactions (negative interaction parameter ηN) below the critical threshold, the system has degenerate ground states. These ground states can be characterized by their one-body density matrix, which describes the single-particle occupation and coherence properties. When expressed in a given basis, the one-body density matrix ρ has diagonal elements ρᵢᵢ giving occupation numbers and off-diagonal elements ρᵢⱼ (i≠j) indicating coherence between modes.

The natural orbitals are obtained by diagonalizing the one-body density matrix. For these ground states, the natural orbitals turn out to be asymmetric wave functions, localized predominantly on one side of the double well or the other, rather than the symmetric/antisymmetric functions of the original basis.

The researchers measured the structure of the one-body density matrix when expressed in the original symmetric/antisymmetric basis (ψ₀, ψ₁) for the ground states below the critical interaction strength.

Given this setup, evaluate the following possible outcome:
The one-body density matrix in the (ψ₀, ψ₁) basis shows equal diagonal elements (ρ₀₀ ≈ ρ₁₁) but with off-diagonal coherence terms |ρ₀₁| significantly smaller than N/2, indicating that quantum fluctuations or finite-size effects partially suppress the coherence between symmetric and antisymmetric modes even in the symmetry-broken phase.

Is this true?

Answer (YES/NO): NO